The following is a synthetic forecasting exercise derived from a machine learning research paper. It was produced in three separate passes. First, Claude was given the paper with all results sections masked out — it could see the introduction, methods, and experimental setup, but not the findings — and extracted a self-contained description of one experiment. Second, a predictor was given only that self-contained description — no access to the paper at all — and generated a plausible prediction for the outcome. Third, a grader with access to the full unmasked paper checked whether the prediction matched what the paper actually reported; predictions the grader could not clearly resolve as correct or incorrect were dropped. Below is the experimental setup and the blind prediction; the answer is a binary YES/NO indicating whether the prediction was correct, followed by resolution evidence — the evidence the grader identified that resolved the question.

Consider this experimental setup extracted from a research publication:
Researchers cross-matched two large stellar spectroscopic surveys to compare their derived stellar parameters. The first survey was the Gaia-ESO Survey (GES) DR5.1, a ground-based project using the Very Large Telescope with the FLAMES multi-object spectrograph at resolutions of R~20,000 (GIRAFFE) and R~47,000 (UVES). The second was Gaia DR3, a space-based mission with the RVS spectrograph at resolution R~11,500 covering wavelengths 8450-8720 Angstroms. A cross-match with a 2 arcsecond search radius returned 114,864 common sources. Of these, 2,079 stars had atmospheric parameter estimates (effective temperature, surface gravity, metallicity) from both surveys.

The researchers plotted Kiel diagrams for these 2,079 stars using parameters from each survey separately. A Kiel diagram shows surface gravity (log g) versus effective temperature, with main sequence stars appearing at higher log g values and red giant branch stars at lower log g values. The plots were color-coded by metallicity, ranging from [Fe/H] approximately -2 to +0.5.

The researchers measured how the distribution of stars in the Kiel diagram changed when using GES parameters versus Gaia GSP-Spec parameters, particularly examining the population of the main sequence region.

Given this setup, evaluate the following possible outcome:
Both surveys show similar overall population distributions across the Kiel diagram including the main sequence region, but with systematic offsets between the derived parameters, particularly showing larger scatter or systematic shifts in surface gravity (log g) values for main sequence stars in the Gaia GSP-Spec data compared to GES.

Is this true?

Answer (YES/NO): NO